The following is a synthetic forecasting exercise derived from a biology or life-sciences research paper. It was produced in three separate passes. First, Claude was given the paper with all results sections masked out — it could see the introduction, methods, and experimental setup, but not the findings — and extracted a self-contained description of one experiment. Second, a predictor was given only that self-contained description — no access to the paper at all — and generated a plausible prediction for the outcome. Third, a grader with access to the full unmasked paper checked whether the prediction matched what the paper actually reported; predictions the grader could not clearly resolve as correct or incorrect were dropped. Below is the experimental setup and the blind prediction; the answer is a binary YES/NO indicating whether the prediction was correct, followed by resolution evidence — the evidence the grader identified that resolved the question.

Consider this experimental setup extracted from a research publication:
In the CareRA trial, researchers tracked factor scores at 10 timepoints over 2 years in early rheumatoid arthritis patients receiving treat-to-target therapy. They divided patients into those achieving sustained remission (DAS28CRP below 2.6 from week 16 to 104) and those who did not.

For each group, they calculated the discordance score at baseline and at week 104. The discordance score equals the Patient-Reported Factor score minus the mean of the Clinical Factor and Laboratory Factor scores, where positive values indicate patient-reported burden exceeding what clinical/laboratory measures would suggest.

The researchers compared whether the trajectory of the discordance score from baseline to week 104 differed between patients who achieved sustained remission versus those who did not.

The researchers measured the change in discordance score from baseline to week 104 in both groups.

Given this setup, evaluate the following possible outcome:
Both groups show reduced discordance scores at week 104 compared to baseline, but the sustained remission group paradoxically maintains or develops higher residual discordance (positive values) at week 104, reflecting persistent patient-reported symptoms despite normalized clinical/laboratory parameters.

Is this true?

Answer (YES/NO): NO